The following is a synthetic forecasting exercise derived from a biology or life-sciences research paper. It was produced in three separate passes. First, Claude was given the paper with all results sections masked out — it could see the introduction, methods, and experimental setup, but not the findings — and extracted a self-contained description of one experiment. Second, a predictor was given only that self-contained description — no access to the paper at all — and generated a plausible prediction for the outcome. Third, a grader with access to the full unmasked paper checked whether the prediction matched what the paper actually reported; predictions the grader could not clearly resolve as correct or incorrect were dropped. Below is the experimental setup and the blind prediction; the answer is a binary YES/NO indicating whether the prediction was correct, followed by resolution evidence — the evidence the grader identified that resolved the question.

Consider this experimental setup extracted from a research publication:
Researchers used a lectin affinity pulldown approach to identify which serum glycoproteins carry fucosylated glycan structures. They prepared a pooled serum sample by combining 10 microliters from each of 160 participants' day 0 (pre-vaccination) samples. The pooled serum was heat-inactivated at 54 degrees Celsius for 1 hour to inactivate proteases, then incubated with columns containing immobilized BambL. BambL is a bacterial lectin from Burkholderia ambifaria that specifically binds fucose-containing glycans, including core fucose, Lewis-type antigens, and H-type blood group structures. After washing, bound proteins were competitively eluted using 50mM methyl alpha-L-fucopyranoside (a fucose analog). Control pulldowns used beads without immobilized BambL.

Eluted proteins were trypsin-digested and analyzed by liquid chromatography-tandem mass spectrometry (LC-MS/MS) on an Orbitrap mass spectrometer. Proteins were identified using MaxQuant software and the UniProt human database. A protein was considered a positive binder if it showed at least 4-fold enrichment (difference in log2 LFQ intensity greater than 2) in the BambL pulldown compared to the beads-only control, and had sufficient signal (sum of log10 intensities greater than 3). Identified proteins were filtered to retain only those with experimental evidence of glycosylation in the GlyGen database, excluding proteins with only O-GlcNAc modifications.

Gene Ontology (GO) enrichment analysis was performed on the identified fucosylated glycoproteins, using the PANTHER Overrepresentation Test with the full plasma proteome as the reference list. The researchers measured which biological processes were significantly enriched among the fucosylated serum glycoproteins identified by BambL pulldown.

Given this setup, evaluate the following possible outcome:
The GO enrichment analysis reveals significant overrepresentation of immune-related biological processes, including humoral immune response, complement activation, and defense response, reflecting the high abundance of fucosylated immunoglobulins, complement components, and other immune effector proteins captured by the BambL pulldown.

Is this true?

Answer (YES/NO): YES